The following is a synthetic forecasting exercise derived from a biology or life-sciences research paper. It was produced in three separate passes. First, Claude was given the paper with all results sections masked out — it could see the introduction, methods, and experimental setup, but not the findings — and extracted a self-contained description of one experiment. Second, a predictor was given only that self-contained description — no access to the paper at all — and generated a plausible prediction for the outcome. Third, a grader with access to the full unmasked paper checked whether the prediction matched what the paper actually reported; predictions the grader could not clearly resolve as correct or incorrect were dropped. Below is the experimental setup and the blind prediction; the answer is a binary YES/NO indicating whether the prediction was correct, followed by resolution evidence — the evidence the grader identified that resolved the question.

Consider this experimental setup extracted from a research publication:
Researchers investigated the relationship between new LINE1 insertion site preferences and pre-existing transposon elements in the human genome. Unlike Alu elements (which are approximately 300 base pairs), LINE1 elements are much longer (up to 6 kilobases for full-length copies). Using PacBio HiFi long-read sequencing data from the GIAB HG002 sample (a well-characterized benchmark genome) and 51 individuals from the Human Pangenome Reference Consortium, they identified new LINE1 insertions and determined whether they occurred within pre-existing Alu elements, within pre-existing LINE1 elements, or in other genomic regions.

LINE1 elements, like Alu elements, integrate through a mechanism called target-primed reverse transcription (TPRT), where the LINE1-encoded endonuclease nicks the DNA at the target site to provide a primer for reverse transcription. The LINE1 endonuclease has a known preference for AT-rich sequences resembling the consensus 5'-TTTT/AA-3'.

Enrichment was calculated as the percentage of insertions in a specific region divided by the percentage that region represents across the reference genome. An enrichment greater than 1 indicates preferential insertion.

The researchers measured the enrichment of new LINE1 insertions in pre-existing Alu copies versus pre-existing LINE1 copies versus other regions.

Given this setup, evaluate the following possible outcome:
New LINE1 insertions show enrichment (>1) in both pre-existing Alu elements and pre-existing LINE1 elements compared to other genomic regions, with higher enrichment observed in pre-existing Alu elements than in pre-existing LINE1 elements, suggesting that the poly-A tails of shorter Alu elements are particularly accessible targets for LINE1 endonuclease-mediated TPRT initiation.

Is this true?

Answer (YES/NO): NO